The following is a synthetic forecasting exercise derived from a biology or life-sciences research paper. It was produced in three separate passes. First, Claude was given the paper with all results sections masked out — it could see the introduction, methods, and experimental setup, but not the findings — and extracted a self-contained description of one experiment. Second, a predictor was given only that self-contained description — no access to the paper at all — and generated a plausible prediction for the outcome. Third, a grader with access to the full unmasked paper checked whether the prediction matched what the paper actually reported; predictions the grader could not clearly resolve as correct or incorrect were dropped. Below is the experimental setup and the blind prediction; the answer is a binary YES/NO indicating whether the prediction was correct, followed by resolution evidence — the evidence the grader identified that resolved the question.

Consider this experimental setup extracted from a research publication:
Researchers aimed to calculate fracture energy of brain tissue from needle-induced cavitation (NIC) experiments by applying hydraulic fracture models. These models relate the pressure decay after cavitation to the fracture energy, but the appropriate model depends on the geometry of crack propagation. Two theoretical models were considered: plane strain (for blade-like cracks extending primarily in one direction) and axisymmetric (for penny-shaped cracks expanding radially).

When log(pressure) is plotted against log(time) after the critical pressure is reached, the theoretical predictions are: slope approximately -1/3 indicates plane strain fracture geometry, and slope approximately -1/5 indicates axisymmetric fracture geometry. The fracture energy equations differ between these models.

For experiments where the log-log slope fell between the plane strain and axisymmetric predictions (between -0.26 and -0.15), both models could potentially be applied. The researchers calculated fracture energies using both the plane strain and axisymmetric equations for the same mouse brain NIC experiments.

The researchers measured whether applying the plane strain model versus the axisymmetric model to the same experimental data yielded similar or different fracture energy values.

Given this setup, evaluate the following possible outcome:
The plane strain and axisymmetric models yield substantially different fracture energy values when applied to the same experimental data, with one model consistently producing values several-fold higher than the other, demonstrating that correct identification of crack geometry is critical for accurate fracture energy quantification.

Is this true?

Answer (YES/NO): NO